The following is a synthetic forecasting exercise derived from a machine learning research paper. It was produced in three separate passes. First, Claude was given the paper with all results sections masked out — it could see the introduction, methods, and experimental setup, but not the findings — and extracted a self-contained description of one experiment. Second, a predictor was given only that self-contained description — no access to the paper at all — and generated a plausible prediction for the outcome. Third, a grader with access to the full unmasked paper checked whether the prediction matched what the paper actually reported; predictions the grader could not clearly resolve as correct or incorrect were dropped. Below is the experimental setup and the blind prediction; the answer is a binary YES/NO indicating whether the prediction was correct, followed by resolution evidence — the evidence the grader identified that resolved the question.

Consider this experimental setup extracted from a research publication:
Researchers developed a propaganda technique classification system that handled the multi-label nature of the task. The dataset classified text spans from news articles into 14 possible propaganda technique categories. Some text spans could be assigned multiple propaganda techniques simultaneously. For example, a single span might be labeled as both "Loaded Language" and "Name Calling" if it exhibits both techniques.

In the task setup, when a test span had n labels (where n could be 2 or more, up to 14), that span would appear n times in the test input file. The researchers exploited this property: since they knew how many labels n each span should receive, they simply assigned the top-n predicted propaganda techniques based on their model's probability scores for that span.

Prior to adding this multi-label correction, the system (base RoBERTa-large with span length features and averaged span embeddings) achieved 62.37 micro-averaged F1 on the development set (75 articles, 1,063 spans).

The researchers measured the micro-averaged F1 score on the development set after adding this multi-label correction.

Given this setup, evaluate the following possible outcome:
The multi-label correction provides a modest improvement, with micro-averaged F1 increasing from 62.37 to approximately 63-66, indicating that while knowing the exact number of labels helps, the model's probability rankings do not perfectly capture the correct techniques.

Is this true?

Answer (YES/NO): NO